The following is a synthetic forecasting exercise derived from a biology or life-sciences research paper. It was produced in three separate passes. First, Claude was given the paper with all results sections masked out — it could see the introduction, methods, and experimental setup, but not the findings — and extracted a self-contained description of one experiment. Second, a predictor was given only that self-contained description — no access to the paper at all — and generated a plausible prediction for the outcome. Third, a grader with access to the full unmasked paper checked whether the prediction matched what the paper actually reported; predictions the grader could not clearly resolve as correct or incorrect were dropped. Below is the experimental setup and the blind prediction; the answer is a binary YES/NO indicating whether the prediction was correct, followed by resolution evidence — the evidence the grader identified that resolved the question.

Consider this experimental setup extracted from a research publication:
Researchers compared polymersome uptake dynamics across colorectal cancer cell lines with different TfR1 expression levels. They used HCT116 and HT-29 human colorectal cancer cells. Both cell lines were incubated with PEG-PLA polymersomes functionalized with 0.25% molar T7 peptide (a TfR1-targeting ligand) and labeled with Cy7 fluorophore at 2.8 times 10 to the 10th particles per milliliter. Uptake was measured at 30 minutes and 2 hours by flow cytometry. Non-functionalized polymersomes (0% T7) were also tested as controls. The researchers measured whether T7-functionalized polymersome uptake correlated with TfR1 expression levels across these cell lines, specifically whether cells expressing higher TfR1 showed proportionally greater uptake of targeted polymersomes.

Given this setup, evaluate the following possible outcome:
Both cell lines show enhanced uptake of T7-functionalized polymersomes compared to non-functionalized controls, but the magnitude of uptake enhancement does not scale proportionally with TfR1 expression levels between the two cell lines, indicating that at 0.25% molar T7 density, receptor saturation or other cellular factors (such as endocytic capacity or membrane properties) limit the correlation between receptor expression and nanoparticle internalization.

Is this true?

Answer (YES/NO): YES